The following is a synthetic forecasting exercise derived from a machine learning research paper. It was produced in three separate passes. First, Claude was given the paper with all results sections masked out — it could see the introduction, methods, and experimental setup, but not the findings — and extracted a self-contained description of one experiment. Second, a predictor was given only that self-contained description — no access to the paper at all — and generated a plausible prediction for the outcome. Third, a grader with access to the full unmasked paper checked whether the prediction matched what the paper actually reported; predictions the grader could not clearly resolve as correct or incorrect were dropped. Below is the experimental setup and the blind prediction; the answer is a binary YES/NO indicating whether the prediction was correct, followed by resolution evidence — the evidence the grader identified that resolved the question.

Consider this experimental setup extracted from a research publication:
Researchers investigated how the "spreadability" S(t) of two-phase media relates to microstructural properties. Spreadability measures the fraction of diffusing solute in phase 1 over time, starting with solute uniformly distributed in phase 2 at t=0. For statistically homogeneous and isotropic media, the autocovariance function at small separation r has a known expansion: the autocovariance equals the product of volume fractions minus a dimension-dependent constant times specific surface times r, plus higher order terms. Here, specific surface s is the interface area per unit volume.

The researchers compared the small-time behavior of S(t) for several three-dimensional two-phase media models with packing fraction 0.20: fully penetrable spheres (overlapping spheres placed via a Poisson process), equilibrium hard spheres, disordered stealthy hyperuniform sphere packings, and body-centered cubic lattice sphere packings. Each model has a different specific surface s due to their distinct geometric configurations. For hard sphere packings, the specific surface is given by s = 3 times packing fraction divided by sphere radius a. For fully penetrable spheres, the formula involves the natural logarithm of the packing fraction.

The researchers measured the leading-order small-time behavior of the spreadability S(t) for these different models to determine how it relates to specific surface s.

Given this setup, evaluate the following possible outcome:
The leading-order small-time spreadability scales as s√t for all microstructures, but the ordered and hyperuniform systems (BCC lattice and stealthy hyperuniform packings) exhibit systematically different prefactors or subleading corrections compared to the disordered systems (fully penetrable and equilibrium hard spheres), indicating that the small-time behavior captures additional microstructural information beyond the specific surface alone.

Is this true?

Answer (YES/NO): NO